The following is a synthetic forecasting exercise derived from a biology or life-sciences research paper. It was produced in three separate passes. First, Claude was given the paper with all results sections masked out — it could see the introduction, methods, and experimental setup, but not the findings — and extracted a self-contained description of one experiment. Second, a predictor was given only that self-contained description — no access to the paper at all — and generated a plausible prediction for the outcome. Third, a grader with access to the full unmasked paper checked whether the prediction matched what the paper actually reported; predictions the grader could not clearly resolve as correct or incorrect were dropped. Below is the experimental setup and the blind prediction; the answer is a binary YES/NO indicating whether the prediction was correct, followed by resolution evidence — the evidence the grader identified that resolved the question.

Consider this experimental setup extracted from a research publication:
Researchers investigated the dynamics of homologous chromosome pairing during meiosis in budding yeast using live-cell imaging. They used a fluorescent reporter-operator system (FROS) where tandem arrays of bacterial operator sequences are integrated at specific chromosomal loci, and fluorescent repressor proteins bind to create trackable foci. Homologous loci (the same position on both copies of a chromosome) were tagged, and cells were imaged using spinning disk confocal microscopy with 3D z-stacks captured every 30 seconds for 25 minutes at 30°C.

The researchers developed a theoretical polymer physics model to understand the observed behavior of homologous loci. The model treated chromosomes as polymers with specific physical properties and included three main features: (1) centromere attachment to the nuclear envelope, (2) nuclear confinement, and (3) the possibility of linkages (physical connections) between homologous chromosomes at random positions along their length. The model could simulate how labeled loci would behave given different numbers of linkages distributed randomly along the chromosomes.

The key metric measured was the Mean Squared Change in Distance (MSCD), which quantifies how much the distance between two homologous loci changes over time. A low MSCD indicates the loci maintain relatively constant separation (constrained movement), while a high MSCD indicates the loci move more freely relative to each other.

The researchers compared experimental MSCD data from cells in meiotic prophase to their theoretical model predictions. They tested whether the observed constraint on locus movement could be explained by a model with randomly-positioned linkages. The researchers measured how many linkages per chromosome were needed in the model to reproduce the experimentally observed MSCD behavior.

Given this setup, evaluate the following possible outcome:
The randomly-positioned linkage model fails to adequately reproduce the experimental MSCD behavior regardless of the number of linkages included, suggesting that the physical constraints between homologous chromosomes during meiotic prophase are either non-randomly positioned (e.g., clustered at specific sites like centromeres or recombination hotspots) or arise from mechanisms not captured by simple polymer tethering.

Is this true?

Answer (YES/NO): NO